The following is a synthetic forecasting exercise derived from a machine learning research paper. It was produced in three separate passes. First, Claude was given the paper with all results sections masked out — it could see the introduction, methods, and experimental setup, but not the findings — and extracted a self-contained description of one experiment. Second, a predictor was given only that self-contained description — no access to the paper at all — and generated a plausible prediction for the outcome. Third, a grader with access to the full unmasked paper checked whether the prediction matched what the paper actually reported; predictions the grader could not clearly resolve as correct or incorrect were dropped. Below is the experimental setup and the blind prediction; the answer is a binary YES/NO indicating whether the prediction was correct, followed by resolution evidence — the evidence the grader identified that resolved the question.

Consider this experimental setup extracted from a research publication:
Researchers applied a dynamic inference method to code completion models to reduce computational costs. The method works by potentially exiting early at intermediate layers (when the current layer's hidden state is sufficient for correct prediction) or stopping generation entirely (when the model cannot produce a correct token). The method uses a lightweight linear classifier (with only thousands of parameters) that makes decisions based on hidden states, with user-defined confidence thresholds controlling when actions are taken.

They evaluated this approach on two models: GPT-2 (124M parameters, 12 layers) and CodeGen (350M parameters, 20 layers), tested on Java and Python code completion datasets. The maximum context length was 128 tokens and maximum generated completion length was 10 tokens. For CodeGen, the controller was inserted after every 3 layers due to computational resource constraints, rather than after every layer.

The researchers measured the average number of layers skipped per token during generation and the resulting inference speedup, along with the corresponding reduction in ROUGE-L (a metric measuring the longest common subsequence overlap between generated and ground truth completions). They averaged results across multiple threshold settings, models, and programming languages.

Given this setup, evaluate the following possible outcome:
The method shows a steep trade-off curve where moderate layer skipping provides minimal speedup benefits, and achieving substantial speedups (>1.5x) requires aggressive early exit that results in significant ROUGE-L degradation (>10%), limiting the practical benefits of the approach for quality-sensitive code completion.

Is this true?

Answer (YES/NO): NO